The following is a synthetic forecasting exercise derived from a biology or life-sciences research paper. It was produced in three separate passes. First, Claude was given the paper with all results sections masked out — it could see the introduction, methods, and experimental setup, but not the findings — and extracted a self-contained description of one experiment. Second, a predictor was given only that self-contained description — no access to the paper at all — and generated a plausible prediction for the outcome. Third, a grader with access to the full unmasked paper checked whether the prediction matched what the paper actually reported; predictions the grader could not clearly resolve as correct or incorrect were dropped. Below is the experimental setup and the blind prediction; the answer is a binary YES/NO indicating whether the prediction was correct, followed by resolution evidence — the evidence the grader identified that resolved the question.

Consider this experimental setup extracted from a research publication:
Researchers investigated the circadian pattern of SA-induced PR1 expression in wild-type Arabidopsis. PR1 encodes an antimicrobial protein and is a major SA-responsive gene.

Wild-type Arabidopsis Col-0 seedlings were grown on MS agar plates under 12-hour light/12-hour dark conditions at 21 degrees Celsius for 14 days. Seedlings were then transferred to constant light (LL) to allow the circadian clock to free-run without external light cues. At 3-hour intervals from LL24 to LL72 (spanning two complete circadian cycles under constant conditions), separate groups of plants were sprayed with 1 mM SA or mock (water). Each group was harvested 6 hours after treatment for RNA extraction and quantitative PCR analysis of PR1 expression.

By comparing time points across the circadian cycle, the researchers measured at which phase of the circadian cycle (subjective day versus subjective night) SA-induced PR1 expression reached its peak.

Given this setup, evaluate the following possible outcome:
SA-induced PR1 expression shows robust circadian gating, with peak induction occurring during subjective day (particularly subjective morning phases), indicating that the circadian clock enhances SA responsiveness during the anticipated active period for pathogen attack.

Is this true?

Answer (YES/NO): NO